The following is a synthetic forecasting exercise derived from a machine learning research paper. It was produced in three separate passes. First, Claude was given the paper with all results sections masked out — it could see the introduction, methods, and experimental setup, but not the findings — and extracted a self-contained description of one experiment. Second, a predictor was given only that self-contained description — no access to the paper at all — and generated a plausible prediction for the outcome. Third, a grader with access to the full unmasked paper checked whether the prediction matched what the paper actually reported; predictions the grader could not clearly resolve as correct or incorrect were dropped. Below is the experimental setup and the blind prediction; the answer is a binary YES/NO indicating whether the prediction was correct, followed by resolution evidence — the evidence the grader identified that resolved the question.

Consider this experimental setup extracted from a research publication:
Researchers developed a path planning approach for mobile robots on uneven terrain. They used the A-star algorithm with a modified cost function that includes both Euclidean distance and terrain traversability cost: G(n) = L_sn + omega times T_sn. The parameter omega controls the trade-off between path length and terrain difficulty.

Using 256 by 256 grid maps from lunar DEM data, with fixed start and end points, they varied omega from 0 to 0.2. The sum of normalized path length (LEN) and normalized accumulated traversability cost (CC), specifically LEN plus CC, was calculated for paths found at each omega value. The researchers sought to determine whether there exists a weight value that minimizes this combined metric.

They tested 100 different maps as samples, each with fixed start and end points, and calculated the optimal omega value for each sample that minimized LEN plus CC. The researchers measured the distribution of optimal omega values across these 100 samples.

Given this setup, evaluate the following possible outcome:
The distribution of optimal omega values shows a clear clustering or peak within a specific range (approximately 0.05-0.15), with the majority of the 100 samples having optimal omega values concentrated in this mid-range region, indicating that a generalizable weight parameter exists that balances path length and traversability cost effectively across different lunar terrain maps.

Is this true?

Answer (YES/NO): NO